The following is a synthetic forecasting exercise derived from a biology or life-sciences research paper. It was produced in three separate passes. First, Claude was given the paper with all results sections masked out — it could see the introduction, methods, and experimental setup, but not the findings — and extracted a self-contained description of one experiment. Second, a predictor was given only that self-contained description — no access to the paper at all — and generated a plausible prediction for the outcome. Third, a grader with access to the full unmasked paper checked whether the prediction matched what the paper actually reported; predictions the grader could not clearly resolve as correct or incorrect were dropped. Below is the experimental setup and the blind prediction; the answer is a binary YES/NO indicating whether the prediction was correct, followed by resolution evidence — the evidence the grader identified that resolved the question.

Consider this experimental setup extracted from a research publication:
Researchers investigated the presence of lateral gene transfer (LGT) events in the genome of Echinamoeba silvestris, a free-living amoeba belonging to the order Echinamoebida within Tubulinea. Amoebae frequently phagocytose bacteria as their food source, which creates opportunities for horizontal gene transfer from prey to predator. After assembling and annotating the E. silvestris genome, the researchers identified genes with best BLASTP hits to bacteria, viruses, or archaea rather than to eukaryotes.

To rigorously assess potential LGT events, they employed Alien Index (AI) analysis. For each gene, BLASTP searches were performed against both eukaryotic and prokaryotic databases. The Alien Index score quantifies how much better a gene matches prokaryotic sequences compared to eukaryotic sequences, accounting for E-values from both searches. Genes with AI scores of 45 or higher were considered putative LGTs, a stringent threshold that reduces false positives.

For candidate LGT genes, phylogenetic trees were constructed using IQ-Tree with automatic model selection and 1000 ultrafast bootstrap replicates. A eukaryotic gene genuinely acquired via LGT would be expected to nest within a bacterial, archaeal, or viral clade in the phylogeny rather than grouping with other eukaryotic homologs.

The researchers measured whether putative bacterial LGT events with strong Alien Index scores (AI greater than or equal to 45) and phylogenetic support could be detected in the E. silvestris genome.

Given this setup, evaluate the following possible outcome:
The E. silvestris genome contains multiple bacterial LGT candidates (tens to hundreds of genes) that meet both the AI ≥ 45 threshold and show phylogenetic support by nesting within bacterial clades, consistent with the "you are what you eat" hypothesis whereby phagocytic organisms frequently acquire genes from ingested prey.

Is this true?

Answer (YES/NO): YES